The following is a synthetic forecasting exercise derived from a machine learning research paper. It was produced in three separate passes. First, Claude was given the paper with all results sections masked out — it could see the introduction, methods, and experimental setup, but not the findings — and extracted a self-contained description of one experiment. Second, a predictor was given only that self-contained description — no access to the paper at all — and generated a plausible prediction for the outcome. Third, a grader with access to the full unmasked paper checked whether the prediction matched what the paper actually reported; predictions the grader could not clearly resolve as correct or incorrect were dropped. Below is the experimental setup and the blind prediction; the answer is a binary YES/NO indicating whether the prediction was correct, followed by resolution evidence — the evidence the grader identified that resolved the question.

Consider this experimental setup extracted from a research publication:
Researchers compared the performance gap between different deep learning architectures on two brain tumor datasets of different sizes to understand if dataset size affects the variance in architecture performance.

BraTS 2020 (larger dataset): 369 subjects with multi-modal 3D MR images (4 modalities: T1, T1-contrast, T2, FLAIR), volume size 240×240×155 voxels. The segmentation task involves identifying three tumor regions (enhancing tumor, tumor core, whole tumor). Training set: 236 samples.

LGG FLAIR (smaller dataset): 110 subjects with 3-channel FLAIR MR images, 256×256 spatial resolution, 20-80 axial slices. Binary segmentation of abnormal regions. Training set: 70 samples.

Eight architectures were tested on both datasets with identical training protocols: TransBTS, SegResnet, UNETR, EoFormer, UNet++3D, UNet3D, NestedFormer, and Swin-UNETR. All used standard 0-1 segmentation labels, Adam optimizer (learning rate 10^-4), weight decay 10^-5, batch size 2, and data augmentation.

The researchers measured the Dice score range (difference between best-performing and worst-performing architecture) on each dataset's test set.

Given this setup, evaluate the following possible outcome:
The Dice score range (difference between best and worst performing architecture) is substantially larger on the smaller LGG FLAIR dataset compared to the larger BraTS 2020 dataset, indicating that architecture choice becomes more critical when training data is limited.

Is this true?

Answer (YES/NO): YES